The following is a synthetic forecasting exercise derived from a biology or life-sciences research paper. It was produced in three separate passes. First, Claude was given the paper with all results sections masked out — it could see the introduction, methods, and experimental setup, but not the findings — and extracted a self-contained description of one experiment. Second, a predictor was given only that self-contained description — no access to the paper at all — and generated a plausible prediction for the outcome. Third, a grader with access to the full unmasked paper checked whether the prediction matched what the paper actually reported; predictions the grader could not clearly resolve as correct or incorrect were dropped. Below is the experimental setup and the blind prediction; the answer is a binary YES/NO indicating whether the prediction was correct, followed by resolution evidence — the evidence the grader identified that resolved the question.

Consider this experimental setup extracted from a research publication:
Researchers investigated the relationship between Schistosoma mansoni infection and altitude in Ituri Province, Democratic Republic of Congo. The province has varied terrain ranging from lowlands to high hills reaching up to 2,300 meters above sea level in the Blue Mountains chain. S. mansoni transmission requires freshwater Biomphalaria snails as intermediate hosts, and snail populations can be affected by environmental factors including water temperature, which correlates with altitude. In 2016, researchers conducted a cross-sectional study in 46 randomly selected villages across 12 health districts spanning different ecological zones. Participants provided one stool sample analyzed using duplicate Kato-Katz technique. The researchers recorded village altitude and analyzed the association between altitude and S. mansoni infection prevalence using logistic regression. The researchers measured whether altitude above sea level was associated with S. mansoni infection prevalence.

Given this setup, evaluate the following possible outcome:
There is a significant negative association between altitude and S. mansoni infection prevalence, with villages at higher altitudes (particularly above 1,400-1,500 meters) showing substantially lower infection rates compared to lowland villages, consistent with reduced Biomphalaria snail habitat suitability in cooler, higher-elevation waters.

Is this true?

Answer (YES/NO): YES